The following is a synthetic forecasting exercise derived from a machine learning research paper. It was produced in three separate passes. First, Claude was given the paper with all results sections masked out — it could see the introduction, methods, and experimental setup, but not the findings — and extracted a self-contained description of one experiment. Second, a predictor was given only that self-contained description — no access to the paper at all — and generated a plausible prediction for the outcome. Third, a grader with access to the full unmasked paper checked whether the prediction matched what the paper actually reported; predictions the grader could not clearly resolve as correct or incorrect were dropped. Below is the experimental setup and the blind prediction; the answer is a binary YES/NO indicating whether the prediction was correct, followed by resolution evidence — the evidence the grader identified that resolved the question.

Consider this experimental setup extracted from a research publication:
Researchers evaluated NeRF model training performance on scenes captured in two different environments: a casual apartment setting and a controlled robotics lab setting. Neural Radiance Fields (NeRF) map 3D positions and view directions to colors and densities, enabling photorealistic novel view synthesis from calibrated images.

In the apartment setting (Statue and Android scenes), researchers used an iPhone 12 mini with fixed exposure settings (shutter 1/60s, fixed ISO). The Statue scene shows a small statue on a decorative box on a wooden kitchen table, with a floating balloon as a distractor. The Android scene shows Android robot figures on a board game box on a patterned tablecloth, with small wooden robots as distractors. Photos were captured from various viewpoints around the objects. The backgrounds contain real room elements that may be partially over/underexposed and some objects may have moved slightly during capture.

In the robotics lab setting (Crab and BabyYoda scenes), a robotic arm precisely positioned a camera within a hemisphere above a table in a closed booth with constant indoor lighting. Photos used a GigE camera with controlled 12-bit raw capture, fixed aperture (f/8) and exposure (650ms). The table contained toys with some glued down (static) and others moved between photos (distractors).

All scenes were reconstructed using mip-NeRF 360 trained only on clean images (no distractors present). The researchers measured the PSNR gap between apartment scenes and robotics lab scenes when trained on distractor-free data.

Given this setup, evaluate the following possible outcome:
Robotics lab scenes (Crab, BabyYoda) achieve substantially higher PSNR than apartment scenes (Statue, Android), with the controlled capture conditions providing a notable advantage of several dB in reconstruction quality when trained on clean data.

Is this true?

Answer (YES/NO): YES